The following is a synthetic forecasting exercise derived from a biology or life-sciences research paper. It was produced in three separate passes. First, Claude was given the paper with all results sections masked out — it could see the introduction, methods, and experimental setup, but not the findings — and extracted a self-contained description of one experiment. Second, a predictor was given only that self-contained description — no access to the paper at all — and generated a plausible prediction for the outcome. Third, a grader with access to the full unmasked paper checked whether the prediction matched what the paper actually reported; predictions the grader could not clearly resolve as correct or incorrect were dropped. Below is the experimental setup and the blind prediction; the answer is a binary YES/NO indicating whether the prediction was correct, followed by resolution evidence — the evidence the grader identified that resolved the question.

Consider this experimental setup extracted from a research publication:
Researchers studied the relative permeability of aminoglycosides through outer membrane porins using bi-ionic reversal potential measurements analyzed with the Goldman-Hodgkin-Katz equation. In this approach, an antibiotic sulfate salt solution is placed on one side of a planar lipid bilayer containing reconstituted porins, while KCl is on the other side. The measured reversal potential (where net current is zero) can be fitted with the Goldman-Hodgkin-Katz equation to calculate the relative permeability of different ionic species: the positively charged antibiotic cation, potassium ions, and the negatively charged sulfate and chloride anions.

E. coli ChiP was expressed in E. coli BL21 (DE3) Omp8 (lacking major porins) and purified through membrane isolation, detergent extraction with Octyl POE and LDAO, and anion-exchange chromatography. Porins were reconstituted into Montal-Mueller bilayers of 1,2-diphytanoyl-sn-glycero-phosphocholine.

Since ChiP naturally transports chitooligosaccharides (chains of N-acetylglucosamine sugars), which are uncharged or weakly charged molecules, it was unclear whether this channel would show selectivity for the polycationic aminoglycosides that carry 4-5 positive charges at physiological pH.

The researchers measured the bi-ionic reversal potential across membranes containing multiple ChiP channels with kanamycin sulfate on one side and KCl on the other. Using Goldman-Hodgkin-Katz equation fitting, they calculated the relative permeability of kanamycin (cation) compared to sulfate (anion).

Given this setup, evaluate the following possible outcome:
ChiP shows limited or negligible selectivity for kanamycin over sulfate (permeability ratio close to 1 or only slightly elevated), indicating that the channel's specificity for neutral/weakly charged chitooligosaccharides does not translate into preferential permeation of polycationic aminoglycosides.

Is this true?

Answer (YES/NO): NO